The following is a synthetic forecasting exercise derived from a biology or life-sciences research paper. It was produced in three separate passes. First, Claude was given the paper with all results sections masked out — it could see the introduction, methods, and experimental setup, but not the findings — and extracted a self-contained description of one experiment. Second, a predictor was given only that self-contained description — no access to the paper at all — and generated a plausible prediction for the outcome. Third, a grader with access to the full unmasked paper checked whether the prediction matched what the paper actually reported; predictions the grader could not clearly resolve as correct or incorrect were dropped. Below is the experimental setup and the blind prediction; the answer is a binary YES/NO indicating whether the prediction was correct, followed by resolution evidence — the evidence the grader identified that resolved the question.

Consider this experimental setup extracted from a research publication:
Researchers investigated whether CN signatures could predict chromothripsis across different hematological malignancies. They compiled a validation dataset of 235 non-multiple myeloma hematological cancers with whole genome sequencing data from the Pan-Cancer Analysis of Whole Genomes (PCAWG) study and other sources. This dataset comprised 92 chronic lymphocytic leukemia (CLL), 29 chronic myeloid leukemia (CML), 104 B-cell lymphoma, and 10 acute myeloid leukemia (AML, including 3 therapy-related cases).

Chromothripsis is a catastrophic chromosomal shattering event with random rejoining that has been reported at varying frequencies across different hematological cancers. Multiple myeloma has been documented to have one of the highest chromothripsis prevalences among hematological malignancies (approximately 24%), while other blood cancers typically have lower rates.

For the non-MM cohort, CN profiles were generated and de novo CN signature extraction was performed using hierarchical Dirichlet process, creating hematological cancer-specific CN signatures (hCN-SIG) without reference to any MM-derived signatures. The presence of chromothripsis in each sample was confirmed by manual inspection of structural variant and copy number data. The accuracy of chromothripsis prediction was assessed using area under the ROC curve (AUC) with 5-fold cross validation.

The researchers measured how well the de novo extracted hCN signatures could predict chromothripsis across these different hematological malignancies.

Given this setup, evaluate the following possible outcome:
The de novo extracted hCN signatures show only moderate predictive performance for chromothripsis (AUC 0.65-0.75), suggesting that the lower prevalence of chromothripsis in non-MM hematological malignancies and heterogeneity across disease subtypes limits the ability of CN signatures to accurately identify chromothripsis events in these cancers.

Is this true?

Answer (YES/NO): NO